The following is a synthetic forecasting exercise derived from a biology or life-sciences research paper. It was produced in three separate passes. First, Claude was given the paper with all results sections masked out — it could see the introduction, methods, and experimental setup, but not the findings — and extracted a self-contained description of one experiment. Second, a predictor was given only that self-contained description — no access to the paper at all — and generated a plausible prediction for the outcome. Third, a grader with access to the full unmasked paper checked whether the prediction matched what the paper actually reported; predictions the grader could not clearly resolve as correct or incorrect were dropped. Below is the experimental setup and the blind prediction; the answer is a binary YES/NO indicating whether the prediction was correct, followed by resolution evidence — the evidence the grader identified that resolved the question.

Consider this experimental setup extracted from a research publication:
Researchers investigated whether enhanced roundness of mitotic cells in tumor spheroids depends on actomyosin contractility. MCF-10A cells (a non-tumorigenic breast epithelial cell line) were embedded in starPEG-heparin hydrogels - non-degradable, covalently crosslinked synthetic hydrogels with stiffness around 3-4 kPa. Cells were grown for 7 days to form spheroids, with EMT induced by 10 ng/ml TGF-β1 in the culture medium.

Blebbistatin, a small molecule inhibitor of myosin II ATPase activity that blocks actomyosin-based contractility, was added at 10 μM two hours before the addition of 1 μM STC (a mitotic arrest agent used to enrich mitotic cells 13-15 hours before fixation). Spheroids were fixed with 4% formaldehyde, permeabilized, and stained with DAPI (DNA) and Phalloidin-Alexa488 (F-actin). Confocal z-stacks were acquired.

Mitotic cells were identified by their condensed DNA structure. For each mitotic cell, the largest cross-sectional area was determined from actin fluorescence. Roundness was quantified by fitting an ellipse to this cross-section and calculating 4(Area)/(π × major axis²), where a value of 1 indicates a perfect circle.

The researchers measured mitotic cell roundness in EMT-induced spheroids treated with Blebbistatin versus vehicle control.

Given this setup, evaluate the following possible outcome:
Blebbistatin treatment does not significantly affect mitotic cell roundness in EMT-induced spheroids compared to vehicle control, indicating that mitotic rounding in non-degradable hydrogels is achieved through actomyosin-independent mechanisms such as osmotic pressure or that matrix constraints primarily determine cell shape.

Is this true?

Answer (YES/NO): NO